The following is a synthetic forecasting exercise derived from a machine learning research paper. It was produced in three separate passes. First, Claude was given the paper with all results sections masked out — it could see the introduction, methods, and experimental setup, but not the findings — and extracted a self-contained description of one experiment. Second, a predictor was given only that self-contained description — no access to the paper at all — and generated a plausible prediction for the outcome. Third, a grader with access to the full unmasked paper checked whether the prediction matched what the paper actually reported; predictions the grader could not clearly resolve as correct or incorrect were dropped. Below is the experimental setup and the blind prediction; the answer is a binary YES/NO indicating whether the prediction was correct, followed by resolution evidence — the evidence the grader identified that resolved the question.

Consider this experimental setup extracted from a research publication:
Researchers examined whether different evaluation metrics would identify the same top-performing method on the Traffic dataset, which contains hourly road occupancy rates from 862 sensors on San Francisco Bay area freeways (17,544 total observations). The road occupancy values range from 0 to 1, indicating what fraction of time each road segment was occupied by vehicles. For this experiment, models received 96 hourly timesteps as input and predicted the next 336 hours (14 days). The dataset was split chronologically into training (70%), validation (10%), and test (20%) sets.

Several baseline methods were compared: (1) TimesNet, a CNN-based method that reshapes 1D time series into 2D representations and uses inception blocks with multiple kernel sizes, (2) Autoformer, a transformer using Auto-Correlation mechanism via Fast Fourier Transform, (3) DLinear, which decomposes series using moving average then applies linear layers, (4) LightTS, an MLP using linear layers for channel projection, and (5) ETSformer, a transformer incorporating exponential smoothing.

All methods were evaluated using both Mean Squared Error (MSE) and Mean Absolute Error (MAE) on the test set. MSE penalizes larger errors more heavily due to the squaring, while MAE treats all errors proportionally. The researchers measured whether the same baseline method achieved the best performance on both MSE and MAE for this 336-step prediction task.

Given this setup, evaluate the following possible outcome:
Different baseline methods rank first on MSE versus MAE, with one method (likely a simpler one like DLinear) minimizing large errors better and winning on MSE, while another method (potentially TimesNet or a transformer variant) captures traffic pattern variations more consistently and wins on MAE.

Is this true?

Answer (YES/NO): YES